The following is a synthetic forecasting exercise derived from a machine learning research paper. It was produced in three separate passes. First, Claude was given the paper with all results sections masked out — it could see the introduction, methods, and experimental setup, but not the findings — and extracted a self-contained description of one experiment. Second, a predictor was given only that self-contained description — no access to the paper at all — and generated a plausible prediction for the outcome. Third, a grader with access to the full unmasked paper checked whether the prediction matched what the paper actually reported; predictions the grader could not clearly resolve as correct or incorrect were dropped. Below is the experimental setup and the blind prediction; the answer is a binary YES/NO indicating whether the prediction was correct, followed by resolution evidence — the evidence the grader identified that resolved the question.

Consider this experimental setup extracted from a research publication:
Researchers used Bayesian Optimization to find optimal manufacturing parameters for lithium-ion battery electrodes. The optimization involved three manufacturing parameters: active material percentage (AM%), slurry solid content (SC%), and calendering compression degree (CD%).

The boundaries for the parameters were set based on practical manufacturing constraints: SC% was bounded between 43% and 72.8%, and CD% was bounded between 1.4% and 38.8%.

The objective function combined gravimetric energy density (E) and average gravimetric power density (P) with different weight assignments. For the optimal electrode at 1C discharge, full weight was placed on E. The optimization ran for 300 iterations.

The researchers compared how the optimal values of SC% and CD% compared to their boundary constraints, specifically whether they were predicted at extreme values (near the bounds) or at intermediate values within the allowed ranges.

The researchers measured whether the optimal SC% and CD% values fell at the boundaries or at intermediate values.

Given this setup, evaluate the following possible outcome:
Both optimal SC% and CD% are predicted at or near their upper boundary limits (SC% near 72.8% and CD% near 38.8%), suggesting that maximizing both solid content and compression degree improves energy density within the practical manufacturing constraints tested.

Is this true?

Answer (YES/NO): NO